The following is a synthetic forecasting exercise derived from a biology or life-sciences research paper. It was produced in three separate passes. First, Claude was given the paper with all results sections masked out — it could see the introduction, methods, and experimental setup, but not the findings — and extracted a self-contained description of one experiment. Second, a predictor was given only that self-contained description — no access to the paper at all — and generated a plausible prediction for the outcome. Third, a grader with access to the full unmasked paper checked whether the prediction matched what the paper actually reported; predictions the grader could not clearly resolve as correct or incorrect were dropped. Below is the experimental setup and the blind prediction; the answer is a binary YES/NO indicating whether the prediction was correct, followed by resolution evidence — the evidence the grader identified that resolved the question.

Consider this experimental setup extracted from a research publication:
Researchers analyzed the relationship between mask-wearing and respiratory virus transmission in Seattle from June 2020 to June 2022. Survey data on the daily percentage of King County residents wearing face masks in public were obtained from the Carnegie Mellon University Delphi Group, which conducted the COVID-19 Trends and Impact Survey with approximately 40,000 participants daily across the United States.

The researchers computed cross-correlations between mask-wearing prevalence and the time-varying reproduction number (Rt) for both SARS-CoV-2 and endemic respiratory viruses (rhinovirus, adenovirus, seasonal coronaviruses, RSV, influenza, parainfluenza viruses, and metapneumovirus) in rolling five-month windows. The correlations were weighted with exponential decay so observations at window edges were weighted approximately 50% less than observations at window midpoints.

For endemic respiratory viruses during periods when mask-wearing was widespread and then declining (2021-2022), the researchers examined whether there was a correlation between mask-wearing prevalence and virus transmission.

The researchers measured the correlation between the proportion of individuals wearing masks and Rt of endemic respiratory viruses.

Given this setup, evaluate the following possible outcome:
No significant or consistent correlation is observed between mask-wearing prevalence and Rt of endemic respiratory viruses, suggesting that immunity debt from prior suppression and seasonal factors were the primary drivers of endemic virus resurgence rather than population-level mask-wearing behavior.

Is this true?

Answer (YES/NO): NO